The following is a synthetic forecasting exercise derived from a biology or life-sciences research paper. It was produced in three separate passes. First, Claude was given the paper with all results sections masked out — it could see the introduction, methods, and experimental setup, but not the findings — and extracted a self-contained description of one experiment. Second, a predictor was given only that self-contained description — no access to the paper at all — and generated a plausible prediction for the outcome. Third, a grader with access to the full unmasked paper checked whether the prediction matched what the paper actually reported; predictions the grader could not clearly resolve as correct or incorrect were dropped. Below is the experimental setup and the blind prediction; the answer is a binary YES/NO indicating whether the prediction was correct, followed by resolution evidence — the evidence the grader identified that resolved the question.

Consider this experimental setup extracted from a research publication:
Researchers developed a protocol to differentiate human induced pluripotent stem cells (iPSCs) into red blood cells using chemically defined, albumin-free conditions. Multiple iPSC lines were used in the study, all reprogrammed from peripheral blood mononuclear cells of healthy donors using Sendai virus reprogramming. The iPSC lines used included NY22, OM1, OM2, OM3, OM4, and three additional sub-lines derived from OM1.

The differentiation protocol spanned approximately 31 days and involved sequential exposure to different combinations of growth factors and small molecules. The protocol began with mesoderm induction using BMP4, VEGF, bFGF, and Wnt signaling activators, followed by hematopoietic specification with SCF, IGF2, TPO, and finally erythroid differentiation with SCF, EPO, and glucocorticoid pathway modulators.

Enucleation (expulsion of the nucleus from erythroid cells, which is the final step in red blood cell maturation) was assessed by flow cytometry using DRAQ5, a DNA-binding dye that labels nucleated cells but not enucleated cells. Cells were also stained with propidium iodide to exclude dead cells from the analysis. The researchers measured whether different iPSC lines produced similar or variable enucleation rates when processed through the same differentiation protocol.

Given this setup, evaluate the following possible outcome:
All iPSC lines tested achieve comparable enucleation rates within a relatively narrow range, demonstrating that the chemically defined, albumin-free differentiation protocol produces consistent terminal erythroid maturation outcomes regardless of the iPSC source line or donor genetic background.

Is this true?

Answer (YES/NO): YES